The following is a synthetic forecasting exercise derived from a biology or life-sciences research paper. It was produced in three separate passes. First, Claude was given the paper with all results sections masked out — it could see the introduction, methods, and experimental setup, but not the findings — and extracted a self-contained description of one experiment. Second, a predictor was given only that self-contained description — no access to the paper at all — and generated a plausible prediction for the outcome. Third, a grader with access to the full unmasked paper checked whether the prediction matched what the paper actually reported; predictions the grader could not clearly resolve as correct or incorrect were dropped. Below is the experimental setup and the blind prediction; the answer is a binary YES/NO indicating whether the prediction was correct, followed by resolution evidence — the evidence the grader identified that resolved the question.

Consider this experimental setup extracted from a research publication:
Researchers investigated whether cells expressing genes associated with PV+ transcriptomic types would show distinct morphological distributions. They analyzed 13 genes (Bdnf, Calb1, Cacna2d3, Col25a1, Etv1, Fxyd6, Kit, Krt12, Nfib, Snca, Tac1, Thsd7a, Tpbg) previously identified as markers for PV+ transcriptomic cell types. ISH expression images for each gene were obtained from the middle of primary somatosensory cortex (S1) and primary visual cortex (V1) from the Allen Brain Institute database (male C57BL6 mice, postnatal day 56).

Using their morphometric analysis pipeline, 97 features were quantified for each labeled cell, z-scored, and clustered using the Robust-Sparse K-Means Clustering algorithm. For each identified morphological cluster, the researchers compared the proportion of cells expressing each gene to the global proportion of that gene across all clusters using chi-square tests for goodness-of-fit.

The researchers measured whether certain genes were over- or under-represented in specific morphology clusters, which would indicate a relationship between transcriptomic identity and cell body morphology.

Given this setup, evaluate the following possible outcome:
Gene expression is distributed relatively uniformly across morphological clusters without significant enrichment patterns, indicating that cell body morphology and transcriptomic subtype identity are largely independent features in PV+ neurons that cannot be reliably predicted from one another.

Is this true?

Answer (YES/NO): NO